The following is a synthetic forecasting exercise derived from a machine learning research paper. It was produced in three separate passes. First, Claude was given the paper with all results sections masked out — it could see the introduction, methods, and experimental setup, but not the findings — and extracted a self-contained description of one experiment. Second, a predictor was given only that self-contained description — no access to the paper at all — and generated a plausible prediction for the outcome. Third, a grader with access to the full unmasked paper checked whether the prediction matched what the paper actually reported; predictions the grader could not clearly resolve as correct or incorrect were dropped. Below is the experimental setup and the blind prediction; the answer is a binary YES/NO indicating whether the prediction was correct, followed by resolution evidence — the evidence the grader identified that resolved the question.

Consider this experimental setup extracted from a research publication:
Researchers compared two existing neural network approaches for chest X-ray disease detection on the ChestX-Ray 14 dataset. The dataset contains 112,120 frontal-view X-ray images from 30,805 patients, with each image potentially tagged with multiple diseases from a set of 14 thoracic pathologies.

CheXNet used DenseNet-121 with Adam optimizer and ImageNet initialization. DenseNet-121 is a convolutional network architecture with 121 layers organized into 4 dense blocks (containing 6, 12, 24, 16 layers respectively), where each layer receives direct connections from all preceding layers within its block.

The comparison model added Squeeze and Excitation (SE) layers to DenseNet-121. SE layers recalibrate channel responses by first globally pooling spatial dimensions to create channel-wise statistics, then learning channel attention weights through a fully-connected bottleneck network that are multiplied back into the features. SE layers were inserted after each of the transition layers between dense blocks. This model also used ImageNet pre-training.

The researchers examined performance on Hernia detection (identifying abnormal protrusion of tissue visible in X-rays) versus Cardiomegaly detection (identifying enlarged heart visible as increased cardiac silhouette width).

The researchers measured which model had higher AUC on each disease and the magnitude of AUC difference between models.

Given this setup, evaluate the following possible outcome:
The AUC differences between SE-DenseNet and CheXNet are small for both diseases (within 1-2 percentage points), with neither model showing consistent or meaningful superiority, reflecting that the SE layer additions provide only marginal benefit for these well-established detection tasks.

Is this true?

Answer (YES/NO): NO